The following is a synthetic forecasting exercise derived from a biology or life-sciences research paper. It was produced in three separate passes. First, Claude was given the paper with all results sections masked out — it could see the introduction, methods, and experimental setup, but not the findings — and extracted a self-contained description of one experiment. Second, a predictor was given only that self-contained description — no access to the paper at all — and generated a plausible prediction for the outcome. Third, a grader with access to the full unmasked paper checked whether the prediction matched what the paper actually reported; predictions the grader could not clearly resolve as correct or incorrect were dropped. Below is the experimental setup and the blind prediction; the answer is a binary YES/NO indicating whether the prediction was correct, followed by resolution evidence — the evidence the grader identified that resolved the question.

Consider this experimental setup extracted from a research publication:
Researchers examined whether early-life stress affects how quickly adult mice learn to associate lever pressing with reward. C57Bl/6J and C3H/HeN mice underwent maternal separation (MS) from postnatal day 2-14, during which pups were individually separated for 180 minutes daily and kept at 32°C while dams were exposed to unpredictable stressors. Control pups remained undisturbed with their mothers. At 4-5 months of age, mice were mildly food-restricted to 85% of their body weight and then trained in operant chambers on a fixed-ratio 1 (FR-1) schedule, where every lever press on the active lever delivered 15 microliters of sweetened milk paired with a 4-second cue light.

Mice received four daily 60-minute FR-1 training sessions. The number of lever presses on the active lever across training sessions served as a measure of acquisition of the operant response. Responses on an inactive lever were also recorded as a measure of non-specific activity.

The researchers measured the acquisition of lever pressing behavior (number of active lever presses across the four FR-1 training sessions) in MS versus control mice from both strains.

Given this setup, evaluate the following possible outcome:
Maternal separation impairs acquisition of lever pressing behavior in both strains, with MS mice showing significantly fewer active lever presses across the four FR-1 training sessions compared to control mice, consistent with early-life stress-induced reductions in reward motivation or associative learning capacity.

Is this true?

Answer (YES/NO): NO